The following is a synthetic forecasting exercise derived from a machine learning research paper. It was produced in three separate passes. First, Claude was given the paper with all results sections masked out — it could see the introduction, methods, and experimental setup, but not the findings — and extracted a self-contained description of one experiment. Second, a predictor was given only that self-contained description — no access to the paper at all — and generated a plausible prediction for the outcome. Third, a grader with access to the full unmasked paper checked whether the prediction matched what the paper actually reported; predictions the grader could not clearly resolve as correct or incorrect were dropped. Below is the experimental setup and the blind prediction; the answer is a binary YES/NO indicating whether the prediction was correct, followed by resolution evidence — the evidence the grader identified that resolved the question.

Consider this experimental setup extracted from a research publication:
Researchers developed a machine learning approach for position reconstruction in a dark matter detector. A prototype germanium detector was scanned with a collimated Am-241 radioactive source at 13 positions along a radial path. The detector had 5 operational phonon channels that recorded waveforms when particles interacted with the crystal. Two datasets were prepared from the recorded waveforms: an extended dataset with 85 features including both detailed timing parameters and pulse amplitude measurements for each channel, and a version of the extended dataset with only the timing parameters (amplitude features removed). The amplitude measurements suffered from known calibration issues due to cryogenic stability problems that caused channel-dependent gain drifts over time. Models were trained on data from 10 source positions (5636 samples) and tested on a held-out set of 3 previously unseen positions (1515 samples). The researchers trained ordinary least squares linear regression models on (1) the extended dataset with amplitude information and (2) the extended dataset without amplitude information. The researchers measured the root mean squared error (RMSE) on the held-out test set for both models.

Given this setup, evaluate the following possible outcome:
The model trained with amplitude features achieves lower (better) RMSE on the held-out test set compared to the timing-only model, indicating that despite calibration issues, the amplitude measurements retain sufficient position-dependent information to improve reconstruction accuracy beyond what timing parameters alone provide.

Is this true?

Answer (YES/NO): NO